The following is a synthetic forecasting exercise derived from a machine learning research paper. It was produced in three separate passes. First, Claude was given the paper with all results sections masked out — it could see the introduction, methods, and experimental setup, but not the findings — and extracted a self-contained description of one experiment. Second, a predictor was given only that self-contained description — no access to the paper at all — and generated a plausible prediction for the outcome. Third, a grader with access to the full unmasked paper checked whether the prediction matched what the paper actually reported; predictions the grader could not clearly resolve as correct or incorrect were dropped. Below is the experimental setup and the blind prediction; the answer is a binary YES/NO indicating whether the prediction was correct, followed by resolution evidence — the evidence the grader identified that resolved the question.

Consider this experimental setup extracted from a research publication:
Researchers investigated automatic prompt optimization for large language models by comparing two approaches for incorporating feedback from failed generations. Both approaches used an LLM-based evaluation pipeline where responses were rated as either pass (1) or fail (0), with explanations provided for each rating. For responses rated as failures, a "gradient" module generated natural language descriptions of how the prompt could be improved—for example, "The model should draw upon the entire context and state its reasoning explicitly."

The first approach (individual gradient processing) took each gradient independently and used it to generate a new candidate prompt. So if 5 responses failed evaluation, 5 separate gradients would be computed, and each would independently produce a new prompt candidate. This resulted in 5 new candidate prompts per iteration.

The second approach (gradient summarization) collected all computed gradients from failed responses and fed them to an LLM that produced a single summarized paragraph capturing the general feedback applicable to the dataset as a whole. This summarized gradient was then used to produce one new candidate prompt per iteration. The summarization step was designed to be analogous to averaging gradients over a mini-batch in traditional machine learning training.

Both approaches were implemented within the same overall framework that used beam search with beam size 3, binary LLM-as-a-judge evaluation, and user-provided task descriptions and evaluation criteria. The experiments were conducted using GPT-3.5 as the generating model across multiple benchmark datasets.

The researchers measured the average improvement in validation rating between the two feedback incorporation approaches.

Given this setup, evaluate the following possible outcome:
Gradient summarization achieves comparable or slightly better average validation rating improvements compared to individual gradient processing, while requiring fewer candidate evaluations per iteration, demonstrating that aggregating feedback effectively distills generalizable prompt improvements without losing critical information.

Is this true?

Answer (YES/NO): YES